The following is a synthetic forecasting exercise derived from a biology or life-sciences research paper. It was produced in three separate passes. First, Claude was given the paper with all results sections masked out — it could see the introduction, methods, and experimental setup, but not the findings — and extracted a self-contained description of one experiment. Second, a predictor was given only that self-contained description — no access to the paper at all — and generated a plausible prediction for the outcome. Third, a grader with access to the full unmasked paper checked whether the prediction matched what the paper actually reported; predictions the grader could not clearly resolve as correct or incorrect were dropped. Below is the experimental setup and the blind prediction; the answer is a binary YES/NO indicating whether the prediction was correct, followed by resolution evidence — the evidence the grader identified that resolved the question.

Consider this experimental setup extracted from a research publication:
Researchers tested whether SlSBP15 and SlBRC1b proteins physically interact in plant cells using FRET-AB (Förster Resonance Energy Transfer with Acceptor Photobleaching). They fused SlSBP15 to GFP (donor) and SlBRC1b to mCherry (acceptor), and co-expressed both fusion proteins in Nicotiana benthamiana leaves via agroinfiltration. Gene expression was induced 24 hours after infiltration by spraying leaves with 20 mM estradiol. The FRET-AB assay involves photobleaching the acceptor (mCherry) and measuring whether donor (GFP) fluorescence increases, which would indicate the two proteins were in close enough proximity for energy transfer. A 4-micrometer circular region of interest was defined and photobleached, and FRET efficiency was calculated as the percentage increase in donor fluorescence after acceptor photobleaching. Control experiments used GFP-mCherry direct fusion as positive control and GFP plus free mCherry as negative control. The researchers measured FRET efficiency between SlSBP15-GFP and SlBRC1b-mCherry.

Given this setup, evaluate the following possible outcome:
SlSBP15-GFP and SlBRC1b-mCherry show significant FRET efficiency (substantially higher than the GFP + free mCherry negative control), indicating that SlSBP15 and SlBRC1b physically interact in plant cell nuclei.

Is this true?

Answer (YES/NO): YES